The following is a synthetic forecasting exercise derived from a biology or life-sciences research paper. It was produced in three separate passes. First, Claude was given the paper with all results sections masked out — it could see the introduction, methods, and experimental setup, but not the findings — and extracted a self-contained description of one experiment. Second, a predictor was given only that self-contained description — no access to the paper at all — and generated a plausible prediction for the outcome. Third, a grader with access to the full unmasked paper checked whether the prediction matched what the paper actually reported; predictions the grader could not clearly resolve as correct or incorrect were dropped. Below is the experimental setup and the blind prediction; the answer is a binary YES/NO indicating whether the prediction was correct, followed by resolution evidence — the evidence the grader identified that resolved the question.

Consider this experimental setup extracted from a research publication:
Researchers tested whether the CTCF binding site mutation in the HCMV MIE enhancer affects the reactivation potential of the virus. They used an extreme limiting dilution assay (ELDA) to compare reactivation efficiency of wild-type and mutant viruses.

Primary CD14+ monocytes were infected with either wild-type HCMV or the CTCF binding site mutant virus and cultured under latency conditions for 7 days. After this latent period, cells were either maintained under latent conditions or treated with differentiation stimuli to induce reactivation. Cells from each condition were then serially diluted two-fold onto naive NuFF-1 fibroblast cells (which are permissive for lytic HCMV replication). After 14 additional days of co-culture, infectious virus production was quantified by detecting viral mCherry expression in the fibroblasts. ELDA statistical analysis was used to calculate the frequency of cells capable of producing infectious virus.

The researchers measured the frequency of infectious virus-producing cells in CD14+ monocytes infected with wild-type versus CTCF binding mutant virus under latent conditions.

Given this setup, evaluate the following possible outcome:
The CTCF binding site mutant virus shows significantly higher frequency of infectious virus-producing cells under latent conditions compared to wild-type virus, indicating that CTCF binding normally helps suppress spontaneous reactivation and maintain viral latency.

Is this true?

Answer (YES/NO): YES